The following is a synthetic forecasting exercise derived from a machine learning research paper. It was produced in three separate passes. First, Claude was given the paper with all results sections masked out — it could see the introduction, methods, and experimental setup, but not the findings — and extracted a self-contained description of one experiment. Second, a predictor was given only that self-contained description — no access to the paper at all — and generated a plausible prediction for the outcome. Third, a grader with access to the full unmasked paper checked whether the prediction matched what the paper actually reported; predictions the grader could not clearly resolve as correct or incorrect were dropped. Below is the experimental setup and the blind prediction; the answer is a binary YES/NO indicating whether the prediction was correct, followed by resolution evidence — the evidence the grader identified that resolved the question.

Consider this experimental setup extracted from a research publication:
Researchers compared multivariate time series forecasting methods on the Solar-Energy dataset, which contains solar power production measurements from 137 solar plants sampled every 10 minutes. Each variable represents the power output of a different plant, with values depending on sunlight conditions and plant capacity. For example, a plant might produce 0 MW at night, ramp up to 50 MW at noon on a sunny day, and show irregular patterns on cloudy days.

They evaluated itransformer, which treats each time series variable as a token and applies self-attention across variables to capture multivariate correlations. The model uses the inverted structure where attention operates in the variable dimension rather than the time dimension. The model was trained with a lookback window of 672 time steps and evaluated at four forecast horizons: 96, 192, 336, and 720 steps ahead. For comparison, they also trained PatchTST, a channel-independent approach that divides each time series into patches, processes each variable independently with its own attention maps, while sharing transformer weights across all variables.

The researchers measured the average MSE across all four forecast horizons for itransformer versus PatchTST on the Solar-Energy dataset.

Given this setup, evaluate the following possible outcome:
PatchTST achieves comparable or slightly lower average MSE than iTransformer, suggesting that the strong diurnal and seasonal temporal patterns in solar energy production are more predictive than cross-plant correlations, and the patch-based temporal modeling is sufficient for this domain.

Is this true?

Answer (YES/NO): YES